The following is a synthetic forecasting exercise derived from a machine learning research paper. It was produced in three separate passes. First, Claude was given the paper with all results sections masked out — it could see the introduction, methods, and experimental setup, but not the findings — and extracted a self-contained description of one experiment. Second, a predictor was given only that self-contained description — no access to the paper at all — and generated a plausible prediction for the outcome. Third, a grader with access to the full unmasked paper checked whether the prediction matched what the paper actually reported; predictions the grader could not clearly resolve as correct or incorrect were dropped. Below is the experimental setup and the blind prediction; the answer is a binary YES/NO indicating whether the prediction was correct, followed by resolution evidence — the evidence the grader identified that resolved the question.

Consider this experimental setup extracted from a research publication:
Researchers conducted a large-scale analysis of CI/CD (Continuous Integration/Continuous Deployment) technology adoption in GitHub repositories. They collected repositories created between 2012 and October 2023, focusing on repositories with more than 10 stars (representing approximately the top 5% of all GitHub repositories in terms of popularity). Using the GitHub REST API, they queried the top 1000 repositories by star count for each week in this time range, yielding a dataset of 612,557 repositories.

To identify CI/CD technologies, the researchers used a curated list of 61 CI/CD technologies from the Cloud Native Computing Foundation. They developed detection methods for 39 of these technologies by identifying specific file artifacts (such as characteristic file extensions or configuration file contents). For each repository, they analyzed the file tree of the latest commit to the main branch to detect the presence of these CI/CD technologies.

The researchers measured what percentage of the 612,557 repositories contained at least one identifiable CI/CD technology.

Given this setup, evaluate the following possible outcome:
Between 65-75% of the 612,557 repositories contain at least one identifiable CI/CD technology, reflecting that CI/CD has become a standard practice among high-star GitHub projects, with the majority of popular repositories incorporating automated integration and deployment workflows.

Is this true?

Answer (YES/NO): NO